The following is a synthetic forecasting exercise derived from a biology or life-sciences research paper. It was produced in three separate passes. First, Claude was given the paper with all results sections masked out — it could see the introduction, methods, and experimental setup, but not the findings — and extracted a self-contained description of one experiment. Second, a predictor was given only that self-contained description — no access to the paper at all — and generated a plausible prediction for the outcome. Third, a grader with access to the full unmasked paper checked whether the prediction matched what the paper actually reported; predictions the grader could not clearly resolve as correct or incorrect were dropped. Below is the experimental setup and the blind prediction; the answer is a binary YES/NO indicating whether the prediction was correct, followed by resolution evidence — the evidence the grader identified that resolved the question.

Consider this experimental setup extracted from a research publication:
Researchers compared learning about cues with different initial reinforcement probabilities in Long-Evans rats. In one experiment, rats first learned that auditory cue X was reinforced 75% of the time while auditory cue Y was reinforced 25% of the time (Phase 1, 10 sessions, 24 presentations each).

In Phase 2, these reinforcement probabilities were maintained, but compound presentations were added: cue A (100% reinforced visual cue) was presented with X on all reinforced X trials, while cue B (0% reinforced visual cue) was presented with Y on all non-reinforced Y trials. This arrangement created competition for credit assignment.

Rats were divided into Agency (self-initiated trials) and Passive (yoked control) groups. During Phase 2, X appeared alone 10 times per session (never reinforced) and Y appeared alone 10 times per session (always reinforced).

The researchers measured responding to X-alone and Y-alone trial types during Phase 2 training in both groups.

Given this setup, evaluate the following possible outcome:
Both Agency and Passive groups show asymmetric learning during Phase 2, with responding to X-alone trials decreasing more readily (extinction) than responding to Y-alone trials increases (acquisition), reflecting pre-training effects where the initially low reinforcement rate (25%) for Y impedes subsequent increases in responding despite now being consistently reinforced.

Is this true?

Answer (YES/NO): NO